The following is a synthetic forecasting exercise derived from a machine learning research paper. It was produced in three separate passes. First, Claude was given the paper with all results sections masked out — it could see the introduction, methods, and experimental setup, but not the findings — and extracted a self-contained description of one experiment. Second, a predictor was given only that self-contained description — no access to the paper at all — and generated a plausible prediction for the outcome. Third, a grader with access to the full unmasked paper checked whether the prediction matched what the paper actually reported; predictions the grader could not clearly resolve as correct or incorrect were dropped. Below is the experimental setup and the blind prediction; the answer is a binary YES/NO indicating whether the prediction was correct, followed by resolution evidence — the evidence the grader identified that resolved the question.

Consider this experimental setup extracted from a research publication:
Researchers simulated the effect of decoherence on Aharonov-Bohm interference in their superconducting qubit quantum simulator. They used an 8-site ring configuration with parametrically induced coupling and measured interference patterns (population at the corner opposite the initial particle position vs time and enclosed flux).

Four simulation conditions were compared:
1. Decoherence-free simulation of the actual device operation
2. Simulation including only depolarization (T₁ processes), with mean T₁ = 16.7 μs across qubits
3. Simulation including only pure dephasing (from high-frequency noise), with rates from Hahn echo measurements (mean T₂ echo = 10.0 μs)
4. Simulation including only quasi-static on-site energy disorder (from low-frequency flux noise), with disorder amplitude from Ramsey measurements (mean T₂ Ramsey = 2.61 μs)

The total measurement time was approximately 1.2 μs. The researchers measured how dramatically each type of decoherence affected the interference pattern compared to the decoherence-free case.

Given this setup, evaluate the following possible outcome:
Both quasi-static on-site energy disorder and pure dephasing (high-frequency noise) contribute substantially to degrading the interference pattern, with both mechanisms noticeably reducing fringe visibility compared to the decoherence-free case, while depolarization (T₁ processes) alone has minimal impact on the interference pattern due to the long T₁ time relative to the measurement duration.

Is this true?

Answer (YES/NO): NO